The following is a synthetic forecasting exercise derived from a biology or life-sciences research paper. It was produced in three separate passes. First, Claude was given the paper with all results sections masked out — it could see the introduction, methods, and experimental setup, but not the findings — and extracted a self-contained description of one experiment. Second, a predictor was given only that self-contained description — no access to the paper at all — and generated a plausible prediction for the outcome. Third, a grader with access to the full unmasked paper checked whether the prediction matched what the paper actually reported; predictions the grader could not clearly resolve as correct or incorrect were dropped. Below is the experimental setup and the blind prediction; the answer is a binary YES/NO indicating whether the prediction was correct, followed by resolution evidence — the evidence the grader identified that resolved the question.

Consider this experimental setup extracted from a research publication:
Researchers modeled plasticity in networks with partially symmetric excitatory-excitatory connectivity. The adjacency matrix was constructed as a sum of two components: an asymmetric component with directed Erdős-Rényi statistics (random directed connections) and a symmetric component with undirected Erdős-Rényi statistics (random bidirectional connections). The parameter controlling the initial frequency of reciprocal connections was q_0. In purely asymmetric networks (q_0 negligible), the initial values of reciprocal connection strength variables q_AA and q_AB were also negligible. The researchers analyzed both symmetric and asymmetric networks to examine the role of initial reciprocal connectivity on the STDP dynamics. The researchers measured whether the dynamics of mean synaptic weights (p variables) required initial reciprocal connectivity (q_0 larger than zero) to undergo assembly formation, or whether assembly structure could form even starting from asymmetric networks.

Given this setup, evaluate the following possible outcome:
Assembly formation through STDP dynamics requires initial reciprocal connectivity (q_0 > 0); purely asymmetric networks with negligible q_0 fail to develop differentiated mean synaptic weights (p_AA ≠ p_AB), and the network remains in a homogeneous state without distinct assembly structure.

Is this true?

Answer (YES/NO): NO